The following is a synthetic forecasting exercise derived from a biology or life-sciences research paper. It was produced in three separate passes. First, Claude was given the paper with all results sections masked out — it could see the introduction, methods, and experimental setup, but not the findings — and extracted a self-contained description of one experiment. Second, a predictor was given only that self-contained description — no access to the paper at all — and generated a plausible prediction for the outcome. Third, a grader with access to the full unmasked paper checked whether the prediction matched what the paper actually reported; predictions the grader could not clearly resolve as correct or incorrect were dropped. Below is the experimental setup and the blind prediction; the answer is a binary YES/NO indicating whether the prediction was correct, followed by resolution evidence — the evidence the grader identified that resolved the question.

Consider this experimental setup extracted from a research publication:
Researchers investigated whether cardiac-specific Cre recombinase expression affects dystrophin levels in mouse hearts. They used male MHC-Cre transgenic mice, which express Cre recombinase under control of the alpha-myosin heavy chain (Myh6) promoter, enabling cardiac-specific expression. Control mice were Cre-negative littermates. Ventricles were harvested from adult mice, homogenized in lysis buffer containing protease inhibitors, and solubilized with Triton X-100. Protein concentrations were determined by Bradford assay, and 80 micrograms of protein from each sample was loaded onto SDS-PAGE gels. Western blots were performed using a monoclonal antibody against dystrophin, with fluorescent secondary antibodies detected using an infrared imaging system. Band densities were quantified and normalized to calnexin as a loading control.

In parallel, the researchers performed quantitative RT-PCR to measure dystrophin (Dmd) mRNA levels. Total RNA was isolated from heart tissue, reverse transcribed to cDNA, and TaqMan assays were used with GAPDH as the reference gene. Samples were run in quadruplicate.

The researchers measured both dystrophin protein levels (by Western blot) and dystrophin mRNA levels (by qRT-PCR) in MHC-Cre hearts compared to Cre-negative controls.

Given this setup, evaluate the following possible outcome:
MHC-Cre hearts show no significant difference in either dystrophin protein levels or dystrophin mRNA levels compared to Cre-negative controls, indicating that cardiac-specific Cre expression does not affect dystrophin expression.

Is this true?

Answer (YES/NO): NO